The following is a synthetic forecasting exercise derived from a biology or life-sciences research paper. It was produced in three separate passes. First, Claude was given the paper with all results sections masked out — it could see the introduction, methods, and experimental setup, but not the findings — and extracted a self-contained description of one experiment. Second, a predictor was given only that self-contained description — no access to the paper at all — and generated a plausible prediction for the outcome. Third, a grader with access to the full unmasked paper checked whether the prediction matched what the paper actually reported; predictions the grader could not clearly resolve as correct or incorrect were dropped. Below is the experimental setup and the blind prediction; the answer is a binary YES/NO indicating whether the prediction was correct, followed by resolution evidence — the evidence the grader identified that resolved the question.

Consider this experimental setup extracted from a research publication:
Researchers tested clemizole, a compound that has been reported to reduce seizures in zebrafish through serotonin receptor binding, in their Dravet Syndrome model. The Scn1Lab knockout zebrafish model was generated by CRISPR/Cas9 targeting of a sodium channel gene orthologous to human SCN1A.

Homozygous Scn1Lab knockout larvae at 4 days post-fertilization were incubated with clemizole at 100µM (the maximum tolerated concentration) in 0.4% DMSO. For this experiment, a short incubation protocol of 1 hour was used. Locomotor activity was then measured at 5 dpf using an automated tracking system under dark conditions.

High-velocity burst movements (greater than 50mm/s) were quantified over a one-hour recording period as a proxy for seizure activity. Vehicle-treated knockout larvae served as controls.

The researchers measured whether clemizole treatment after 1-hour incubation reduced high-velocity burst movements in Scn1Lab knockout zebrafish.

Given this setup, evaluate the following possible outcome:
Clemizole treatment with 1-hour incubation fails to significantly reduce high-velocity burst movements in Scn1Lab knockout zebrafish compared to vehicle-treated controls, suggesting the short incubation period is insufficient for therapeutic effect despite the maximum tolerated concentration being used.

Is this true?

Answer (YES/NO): NO